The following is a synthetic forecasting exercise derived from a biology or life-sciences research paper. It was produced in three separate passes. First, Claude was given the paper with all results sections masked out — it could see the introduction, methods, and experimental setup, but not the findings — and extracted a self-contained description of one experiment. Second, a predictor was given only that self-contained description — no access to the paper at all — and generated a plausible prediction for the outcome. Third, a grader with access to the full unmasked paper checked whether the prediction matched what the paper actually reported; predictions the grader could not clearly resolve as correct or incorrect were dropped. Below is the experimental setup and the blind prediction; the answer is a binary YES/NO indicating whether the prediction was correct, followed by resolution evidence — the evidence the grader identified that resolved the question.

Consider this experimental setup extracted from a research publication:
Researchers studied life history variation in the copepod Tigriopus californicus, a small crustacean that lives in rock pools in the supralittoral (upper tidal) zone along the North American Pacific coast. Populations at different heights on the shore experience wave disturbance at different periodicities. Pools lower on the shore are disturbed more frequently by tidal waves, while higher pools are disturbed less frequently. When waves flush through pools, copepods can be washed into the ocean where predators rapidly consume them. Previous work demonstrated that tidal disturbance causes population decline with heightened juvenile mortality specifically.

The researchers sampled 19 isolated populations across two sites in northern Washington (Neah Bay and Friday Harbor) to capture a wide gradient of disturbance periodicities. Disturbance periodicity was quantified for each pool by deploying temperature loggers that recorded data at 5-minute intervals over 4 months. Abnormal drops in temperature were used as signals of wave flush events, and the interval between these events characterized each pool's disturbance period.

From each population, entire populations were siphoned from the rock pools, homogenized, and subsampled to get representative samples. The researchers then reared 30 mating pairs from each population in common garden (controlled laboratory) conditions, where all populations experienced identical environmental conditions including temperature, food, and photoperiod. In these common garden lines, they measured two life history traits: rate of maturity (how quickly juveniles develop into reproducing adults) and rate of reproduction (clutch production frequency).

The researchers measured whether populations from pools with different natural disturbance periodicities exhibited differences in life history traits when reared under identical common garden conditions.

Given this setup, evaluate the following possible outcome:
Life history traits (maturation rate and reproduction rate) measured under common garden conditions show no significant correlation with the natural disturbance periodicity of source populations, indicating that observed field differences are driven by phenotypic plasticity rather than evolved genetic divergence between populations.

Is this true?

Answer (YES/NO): NO